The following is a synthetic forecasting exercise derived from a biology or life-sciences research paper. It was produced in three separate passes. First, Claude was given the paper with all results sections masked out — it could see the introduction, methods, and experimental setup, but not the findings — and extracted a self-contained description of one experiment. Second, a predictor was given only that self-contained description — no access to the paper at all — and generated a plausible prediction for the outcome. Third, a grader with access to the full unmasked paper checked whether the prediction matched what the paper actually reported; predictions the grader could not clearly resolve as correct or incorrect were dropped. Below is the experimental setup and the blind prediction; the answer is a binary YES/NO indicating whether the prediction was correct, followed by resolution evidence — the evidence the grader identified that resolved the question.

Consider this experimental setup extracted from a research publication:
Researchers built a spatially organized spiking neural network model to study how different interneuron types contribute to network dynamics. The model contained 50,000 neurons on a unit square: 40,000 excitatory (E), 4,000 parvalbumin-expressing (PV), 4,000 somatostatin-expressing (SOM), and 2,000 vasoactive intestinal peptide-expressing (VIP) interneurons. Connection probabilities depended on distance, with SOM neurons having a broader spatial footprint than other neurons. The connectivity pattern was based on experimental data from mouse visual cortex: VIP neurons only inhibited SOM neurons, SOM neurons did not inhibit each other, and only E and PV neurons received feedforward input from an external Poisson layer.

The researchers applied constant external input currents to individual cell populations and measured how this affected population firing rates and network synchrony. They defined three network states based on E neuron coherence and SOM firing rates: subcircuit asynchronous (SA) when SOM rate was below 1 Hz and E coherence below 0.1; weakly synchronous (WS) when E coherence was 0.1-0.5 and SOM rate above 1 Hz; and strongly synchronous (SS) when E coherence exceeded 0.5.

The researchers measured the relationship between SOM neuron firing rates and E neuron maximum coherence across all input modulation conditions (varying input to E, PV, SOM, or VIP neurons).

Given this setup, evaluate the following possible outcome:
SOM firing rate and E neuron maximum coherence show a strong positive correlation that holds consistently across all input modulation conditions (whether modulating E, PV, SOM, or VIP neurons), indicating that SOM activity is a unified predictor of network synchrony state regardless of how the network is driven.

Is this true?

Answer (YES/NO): YES